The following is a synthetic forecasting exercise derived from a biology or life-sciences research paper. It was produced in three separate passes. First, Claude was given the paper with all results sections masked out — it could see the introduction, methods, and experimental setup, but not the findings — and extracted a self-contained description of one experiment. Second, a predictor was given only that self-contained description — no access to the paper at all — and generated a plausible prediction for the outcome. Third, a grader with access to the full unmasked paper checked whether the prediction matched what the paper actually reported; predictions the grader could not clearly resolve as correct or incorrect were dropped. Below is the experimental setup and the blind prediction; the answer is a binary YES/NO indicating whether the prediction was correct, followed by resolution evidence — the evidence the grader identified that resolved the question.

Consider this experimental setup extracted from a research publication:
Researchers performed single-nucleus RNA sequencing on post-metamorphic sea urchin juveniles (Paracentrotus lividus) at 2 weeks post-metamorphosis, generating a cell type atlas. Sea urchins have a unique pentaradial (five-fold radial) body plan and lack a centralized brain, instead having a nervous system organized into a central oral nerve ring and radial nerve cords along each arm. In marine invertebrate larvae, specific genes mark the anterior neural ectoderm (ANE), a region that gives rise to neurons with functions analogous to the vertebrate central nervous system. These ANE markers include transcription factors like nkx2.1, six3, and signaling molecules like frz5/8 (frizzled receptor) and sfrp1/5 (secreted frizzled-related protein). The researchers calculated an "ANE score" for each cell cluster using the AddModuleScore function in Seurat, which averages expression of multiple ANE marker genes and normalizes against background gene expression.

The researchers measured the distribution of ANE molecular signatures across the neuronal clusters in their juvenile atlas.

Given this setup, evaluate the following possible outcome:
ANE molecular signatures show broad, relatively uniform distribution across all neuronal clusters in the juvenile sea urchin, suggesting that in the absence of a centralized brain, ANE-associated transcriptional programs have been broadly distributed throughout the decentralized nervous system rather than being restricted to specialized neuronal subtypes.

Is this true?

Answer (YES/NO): NO